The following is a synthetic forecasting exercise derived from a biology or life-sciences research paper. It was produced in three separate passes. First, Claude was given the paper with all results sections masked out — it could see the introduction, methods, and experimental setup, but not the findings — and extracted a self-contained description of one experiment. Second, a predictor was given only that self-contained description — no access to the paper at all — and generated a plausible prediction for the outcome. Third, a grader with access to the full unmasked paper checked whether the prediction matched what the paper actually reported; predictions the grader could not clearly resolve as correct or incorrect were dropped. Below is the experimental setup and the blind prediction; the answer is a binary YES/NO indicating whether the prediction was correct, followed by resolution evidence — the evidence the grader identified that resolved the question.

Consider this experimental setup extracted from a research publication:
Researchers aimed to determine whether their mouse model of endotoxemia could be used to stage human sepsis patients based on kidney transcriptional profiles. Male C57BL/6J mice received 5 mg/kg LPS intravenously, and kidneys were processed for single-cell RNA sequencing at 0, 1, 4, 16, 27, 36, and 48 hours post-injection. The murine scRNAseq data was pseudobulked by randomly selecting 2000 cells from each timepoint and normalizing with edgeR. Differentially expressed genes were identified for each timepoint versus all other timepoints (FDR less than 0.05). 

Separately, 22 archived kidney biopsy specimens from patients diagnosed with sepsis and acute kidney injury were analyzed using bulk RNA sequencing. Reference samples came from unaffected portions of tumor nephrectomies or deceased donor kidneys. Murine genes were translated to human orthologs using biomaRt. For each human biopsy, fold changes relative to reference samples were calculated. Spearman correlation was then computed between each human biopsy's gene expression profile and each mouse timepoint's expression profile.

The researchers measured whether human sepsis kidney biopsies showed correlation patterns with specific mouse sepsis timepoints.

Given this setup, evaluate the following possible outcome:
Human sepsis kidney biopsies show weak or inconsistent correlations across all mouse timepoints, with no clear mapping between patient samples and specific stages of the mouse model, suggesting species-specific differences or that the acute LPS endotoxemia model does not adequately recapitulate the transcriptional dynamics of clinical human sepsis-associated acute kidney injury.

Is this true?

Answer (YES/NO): NO